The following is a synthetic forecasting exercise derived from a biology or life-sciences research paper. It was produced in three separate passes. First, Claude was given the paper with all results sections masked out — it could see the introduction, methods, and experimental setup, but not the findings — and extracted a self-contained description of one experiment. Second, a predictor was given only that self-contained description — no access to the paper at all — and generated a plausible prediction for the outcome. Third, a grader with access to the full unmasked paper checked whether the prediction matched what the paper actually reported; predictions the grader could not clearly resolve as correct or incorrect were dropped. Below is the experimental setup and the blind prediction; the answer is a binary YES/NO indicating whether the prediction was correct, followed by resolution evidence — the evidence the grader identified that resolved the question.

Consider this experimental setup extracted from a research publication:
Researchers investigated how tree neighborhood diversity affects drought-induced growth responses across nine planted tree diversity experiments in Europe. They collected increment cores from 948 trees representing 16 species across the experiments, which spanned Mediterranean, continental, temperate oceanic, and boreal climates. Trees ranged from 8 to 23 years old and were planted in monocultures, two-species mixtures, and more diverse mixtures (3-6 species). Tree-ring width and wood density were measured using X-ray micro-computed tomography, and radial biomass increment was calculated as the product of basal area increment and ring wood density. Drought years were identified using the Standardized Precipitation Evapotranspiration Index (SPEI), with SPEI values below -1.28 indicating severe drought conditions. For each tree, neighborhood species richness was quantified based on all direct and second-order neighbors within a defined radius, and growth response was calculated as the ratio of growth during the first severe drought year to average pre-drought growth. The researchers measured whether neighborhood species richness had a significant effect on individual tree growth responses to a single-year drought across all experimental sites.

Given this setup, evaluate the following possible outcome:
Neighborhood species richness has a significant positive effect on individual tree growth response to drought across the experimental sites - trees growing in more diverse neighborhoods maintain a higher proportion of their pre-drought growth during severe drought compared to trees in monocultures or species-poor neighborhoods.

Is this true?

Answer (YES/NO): NO